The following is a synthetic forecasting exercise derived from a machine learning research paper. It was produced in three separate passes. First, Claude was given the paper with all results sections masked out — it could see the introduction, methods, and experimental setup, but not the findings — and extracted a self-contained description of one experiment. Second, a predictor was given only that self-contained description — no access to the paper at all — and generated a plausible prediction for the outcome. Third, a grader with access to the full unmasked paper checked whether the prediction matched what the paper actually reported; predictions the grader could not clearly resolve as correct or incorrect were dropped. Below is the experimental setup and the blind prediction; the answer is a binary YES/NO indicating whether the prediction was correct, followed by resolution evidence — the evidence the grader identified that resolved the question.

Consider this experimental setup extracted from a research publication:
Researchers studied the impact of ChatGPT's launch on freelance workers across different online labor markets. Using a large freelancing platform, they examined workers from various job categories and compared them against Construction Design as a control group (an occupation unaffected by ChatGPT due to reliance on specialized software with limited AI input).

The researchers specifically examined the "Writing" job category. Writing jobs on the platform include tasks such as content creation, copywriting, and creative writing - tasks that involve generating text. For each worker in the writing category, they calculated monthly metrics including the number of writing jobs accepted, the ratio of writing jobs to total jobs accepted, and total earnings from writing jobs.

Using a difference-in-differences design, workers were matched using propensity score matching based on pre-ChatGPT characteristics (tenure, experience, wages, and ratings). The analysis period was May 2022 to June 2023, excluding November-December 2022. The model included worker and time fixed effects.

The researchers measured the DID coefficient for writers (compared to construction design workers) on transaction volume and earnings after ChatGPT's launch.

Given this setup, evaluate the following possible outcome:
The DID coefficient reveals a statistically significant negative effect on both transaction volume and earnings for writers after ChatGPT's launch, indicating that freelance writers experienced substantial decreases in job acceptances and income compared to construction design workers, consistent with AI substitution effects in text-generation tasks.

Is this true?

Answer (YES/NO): YES